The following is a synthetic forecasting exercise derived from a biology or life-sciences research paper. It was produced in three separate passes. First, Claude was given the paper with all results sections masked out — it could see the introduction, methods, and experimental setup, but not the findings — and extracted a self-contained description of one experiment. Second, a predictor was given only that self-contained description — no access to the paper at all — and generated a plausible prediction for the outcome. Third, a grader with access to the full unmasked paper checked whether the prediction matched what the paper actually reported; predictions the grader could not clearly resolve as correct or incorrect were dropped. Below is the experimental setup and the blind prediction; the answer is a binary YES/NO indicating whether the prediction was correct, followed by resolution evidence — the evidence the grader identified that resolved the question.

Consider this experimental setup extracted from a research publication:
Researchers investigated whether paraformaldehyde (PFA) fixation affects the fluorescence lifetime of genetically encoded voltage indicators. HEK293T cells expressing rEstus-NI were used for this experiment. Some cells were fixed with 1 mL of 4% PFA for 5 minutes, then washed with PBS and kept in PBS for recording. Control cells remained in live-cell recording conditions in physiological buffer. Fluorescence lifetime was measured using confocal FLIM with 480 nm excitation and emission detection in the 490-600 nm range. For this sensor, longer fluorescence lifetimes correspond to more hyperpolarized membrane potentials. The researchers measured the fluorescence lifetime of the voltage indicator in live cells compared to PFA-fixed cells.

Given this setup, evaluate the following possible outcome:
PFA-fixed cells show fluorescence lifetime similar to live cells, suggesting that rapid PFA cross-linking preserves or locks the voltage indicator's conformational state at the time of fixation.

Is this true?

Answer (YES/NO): NO